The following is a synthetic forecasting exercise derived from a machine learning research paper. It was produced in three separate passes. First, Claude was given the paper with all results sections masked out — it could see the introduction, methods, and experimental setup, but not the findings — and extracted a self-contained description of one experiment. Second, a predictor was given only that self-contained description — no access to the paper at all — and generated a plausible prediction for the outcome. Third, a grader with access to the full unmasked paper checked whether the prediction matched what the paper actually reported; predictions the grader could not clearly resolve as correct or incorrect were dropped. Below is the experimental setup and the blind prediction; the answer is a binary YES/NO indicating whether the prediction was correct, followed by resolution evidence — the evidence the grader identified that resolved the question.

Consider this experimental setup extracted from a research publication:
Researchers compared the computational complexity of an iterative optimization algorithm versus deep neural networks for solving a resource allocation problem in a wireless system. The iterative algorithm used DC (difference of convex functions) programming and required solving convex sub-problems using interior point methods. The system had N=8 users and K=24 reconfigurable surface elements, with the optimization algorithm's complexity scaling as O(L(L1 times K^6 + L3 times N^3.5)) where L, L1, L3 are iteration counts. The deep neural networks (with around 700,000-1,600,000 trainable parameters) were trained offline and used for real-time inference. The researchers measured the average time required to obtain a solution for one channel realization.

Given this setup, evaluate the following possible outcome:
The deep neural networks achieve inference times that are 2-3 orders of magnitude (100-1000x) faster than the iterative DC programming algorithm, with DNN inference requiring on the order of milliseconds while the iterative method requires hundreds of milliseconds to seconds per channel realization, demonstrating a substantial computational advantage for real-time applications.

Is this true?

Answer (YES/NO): NO